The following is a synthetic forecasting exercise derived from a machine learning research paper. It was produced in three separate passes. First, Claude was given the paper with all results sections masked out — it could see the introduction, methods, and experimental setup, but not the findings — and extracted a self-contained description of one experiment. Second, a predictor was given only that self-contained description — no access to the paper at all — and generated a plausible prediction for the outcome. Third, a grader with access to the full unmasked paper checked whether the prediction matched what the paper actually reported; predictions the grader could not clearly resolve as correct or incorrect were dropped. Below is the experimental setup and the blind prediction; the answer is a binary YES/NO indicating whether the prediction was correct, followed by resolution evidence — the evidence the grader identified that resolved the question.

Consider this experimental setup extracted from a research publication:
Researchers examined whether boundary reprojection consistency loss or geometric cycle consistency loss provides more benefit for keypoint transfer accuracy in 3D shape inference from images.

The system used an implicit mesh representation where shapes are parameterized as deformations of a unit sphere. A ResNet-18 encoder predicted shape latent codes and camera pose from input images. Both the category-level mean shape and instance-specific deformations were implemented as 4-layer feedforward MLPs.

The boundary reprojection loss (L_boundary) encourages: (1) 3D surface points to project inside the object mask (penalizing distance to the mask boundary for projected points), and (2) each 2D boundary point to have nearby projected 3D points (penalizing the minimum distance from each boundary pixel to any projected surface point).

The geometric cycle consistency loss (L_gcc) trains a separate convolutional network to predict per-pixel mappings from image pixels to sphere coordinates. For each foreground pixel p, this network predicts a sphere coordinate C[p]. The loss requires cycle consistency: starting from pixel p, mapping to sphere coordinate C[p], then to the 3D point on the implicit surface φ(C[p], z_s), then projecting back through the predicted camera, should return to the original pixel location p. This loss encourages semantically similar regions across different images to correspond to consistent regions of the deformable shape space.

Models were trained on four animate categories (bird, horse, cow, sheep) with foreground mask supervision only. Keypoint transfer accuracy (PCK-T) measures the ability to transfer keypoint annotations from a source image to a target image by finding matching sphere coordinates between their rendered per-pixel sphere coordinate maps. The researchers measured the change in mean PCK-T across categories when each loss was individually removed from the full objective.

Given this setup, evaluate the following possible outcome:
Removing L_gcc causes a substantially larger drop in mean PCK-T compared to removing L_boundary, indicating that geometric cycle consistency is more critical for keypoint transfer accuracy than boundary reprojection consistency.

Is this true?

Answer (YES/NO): NO